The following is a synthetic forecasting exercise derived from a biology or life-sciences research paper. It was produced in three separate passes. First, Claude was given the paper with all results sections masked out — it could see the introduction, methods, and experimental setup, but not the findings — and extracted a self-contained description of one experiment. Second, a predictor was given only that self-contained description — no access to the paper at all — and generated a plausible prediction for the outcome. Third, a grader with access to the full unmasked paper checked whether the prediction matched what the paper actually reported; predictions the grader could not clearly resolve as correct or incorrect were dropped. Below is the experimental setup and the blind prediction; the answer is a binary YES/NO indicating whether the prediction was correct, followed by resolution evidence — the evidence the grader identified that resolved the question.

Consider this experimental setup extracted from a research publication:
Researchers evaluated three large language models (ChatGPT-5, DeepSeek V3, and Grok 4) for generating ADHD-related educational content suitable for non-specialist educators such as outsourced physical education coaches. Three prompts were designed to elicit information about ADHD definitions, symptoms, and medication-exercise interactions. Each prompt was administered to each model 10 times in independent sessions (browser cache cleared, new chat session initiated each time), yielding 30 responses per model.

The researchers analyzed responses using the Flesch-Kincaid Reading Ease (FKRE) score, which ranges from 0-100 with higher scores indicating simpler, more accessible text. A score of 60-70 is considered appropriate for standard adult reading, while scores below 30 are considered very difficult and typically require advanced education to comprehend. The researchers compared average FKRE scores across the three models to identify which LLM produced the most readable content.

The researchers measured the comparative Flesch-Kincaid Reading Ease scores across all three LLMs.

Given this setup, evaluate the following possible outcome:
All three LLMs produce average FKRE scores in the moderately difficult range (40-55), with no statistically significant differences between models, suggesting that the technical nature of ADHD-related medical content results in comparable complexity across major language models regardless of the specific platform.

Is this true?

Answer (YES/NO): NO